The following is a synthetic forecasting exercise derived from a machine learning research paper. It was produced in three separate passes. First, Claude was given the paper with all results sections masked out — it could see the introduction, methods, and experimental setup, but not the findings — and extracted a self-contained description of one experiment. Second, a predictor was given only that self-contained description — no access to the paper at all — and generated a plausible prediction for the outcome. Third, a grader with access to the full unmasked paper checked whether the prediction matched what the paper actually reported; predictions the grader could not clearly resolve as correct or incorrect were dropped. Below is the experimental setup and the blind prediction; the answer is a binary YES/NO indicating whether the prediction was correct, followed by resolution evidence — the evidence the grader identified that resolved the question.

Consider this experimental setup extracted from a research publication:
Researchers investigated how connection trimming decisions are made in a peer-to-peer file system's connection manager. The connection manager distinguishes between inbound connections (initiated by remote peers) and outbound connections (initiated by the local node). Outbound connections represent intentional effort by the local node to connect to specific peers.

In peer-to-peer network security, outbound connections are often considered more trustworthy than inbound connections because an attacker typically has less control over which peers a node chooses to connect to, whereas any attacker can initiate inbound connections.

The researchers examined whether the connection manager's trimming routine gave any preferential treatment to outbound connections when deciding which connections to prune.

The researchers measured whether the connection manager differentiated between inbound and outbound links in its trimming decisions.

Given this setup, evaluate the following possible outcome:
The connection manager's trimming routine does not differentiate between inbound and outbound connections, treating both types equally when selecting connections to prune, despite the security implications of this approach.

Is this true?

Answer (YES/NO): YES